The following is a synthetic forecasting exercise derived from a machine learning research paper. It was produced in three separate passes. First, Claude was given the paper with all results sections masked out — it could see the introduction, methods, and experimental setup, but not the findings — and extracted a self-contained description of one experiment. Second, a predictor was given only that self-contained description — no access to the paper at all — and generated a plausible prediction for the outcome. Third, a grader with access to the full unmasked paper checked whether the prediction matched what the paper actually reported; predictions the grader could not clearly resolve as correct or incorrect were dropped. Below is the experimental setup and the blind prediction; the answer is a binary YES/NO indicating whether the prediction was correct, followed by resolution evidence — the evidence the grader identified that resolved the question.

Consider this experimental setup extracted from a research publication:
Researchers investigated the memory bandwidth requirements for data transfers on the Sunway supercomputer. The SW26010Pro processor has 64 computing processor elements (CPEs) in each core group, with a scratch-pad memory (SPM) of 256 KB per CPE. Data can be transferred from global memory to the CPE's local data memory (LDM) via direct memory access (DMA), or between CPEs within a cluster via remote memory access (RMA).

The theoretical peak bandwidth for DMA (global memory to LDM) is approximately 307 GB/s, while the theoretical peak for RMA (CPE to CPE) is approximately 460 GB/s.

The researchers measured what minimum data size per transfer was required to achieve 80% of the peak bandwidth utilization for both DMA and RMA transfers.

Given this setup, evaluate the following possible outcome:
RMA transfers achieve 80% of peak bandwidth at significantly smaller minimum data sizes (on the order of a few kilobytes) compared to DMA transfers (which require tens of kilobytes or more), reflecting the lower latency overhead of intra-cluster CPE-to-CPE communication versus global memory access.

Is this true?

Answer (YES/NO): NO